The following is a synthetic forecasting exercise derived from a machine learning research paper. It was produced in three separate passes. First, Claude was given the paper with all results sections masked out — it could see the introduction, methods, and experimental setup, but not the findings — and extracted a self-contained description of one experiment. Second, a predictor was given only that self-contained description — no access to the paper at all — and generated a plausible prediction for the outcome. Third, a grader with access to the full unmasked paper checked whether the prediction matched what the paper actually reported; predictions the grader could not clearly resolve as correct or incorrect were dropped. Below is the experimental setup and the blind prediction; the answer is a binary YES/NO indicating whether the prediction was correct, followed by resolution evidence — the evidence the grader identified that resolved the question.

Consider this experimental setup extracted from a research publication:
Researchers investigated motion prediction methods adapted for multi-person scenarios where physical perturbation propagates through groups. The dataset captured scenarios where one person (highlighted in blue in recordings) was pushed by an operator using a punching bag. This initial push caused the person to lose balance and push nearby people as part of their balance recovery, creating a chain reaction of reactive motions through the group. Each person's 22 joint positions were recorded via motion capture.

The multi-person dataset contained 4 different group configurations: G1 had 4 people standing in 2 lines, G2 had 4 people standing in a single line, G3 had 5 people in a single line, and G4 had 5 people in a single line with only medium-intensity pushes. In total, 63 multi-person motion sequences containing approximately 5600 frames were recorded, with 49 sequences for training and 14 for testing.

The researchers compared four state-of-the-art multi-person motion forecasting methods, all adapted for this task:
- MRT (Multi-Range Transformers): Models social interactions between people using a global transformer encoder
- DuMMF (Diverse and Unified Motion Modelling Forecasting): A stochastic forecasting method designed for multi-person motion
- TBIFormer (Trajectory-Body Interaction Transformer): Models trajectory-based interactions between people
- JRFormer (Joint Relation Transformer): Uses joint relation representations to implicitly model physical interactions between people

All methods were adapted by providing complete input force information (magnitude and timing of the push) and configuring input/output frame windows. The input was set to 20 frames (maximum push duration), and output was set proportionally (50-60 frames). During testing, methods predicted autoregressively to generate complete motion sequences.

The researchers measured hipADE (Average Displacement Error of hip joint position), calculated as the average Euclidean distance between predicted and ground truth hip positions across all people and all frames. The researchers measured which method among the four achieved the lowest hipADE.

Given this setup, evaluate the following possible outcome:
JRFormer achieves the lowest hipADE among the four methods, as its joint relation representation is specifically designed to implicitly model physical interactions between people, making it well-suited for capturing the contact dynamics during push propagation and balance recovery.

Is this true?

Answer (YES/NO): NO